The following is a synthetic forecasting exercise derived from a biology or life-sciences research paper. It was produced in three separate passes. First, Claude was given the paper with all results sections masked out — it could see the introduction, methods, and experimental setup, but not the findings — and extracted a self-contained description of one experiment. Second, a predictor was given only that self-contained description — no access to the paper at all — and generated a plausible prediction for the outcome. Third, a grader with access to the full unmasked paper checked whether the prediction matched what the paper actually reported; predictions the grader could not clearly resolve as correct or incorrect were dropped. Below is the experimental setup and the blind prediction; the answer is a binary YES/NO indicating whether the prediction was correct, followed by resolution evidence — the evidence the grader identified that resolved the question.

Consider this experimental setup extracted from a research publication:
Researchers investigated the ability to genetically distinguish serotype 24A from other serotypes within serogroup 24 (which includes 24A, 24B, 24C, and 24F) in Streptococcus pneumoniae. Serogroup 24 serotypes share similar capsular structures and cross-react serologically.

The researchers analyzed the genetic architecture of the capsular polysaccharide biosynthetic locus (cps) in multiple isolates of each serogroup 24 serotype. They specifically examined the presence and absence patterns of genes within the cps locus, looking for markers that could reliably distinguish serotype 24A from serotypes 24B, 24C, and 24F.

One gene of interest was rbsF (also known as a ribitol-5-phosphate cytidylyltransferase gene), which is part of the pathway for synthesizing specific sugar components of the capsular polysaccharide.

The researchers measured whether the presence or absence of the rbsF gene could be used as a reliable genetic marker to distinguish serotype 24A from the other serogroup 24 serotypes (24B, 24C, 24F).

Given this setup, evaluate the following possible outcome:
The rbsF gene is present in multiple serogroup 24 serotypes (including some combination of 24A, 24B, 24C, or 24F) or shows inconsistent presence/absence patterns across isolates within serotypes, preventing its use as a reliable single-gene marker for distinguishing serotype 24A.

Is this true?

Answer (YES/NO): NO